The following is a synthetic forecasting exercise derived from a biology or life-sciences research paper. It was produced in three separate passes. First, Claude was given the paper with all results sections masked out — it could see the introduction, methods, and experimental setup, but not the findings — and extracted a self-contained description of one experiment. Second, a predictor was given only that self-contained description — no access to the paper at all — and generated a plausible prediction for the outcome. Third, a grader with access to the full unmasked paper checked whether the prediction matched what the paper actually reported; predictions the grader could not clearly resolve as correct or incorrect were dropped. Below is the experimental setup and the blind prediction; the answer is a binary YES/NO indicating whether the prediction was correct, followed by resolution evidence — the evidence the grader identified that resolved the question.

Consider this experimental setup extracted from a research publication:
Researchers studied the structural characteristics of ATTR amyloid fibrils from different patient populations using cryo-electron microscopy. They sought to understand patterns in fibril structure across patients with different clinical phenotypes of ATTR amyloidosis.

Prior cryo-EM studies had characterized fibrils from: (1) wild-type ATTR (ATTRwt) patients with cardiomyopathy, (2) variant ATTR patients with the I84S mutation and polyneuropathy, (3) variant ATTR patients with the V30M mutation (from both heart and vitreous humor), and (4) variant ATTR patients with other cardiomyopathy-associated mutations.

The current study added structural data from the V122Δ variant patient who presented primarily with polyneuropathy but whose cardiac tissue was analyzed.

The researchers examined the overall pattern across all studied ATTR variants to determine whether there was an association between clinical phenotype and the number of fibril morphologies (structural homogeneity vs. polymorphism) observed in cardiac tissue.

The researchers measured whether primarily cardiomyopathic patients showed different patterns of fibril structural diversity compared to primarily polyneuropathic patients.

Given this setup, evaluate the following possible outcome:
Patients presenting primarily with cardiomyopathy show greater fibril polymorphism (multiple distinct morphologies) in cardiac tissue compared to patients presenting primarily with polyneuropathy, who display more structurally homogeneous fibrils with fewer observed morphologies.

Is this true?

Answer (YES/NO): NO